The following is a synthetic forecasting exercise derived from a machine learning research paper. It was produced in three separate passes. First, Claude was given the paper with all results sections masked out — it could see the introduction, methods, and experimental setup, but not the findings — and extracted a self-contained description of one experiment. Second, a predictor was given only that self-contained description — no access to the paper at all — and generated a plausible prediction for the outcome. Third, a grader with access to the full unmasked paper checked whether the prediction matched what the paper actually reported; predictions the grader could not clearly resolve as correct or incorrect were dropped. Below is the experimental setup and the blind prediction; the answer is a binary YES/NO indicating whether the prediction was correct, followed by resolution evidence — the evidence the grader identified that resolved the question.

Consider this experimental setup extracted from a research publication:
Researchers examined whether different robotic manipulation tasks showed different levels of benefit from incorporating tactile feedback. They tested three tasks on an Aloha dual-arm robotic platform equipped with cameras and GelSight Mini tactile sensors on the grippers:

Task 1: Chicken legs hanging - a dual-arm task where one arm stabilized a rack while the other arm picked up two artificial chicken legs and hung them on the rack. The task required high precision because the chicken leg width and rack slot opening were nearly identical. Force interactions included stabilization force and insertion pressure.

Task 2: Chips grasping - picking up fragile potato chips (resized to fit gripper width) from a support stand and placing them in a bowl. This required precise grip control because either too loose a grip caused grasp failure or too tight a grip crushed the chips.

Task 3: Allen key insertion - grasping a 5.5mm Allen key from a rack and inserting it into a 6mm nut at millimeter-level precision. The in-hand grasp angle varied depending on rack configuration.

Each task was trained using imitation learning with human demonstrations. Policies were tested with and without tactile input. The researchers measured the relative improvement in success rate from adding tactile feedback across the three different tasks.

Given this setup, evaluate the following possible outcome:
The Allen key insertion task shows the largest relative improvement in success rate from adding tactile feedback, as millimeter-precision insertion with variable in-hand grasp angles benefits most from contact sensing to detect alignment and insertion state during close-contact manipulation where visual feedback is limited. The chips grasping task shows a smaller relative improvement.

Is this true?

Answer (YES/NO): NO